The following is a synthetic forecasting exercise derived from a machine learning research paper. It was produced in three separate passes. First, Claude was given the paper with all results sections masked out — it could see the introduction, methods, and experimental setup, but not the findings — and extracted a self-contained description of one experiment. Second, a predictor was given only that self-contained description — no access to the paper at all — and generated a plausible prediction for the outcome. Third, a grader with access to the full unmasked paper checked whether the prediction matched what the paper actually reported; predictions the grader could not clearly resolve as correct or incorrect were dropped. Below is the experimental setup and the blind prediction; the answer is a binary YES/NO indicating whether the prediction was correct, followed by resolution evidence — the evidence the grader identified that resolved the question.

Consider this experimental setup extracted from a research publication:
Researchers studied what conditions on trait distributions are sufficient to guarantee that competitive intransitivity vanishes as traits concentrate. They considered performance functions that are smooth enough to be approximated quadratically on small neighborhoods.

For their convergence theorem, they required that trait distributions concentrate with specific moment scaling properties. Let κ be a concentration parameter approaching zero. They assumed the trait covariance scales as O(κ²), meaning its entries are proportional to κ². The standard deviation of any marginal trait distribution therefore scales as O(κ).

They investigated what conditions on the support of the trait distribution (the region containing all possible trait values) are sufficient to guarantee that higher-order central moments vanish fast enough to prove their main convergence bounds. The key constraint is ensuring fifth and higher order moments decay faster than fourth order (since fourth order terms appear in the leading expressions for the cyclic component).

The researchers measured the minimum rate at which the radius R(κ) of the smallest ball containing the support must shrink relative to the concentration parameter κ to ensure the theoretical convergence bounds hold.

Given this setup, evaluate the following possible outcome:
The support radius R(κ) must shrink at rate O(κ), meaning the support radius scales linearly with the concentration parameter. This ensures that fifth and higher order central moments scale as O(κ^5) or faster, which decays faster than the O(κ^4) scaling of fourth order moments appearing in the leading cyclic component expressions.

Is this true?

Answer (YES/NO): NO